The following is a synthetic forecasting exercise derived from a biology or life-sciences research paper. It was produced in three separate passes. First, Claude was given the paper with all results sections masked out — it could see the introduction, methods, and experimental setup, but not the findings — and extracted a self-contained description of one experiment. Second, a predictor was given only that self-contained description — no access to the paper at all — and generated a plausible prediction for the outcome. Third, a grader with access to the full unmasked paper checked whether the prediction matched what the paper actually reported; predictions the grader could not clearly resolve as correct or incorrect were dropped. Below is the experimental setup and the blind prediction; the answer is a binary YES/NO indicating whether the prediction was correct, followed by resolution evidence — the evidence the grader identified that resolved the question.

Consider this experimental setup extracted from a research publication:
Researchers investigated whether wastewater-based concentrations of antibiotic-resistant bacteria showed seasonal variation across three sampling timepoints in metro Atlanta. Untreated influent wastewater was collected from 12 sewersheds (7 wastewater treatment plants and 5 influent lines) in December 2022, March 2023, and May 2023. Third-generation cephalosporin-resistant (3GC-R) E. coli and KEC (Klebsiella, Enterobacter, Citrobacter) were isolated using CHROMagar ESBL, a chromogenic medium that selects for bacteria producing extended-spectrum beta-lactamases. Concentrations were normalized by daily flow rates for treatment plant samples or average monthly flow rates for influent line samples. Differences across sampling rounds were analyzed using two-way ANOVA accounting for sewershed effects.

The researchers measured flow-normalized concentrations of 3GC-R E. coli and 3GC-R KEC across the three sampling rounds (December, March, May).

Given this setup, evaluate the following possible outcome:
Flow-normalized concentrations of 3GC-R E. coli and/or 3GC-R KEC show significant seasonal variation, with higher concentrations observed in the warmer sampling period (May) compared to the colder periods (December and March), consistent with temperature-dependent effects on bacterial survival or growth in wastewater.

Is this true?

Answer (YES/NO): NO